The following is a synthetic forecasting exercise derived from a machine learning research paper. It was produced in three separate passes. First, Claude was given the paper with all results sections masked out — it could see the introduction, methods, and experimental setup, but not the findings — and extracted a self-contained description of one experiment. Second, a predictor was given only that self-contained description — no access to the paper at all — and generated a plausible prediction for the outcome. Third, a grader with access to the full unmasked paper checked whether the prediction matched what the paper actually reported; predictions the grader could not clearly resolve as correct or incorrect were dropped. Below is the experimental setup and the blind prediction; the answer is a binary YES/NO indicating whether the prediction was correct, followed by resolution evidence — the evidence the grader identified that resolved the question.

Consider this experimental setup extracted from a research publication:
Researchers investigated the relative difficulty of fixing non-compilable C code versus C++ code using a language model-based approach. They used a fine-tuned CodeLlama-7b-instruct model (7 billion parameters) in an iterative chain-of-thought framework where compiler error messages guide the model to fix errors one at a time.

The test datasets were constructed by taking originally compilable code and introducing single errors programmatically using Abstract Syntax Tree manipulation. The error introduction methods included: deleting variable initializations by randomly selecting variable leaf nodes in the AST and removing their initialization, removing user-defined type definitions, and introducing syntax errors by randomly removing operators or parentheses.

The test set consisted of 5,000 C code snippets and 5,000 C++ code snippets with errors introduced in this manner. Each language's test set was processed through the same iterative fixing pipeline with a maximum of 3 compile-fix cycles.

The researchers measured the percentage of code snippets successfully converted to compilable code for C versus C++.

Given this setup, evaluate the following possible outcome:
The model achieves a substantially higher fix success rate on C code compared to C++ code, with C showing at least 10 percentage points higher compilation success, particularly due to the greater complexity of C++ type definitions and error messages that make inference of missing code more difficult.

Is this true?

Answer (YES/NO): NO